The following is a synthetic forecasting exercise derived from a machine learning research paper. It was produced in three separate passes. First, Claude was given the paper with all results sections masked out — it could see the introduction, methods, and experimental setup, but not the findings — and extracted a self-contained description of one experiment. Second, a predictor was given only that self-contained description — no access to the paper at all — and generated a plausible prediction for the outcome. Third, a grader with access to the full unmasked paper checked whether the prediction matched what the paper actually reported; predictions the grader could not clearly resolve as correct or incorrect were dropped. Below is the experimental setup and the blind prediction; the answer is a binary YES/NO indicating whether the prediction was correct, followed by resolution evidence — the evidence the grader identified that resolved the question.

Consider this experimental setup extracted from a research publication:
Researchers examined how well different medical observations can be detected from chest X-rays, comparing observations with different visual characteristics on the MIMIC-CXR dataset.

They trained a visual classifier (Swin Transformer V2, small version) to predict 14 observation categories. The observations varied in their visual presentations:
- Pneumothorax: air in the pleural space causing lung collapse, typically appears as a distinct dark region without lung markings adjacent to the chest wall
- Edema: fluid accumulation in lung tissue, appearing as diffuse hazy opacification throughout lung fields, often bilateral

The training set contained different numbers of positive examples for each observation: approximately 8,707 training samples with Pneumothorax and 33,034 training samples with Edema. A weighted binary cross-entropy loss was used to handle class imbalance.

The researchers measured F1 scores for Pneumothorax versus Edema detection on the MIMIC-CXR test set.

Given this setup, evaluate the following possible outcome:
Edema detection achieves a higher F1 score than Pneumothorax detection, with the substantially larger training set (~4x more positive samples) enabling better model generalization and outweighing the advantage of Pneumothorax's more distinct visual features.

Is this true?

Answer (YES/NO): YES